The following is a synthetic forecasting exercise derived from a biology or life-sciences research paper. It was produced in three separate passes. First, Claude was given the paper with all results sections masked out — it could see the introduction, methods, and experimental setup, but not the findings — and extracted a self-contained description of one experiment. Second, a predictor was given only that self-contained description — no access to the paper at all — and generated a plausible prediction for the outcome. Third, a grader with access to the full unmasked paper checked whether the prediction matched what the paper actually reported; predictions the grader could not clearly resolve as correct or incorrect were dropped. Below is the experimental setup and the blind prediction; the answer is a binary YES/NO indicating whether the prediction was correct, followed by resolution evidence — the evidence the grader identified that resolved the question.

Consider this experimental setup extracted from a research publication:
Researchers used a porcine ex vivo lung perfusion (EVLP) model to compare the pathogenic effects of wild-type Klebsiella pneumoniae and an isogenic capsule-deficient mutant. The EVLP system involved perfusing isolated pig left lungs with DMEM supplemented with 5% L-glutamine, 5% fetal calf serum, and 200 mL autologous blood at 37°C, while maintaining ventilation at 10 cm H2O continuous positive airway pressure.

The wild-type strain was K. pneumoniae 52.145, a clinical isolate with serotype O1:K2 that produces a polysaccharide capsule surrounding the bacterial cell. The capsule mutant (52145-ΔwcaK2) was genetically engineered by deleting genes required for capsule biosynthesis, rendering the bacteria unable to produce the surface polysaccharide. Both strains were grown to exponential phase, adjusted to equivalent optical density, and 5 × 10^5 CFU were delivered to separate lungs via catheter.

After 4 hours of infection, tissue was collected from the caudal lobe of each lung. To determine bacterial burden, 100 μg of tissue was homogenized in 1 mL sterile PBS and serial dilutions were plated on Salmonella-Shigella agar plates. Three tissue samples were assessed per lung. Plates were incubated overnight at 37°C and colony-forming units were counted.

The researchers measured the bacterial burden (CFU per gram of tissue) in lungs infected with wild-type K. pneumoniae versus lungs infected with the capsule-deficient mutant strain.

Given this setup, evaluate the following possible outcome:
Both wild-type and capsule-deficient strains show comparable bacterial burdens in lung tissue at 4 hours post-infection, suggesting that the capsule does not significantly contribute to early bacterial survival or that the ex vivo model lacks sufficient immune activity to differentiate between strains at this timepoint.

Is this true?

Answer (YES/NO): NO